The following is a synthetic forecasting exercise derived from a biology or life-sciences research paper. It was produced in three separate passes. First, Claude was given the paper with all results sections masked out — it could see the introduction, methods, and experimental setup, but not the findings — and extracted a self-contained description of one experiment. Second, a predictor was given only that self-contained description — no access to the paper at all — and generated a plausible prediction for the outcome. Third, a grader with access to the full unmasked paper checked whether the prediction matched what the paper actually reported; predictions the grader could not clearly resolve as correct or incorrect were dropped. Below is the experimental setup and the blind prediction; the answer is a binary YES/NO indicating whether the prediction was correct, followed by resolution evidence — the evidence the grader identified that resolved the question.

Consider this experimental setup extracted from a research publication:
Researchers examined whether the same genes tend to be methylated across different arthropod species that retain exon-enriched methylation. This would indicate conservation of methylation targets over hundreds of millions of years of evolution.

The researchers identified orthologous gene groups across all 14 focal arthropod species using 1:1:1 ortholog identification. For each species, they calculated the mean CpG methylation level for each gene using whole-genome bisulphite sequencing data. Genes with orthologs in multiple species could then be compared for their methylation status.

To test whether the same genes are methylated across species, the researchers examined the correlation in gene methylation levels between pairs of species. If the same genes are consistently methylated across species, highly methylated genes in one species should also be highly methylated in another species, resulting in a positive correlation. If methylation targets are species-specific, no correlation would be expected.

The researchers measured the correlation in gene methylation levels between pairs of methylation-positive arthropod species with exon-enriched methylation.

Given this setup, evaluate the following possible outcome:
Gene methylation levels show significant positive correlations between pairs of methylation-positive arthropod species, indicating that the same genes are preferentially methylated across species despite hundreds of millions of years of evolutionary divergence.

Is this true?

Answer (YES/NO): YES